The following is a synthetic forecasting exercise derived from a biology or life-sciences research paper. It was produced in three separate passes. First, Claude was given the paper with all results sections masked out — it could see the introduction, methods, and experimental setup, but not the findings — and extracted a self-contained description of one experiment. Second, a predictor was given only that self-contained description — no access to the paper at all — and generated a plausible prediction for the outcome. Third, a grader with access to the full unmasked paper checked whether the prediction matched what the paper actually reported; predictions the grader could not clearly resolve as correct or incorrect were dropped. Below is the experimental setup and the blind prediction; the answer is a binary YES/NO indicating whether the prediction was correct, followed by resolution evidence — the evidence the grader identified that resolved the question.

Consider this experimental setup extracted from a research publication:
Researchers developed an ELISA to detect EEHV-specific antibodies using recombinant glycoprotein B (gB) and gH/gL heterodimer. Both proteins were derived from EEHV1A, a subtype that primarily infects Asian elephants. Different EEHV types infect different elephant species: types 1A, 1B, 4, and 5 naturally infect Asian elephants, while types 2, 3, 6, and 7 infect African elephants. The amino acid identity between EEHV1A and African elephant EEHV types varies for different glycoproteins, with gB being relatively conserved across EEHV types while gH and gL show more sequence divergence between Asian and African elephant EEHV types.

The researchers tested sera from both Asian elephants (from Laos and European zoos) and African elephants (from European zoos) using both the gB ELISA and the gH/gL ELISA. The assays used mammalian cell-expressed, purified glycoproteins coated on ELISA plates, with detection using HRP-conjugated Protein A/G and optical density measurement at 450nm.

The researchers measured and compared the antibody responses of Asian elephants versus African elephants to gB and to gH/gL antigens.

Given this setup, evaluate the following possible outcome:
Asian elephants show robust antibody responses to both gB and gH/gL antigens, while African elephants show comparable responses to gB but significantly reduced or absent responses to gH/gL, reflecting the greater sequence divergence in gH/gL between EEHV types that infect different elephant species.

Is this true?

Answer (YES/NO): YES